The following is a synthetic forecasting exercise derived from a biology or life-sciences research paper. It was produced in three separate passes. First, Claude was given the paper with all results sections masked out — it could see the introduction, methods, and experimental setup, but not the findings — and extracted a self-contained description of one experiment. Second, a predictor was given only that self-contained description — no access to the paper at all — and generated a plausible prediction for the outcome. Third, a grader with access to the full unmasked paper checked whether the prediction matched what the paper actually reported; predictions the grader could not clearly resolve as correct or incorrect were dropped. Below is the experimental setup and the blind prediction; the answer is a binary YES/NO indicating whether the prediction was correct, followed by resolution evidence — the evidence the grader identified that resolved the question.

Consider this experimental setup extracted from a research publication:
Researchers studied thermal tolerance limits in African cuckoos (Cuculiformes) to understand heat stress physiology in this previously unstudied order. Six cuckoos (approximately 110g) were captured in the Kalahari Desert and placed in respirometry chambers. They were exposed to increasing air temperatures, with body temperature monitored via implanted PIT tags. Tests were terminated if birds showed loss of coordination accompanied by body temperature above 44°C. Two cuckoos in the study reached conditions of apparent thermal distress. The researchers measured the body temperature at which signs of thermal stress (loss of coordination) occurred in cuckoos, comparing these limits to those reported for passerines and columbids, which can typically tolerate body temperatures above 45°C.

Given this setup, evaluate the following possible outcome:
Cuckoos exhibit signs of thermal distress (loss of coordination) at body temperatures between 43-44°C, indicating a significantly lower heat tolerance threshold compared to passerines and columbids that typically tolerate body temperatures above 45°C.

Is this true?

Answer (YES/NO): NO